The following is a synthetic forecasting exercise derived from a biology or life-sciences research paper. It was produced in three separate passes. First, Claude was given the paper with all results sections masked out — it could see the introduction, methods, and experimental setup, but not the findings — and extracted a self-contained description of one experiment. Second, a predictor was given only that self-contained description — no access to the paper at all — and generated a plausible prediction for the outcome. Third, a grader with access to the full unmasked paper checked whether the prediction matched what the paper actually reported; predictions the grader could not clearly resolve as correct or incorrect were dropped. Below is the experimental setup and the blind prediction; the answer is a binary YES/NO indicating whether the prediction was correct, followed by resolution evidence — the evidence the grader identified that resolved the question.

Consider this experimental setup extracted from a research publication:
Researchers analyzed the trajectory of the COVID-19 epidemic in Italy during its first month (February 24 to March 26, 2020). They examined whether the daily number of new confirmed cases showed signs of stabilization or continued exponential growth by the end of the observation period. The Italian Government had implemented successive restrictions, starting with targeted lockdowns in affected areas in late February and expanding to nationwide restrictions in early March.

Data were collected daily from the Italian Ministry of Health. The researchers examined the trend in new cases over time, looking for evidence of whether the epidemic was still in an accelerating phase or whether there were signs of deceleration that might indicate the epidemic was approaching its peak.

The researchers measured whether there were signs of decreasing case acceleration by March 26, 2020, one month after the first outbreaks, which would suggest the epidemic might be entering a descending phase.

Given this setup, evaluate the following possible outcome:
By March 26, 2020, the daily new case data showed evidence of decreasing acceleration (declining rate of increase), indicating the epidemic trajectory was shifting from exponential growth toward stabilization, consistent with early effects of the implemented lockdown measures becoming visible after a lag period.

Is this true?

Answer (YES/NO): YES